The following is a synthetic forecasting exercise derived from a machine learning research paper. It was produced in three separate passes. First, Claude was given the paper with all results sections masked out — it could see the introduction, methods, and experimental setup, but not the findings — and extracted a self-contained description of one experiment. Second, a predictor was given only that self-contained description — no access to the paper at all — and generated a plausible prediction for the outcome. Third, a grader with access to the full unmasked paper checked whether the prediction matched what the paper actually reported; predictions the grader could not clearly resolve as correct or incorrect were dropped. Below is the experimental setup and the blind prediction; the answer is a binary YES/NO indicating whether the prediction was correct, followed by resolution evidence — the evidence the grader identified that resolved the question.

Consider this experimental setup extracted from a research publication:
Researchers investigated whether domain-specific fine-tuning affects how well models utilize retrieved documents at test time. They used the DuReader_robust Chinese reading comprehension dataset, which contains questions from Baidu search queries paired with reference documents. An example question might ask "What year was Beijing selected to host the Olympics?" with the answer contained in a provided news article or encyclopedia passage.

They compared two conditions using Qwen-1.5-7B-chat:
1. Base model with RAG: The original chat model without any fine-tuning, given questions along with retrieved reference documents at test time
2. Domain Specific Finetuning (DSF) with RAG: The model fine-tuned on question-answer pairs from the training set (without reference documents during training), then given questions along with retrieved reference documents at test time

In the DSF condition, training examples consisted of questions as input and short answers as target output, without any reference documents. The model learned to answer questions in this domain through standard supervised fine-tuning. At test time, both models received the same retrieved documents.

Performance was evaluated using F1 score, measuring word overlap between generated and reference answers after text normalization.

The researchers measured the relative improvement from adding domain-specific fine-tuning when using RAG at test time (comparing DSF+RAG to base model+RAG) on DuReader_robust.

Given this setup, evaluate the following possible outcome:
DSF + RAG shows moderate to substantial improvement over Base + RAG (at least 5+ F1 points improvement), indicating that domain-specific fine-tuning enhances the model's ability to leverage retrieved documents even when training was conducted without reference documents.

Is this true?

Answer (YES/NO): YES